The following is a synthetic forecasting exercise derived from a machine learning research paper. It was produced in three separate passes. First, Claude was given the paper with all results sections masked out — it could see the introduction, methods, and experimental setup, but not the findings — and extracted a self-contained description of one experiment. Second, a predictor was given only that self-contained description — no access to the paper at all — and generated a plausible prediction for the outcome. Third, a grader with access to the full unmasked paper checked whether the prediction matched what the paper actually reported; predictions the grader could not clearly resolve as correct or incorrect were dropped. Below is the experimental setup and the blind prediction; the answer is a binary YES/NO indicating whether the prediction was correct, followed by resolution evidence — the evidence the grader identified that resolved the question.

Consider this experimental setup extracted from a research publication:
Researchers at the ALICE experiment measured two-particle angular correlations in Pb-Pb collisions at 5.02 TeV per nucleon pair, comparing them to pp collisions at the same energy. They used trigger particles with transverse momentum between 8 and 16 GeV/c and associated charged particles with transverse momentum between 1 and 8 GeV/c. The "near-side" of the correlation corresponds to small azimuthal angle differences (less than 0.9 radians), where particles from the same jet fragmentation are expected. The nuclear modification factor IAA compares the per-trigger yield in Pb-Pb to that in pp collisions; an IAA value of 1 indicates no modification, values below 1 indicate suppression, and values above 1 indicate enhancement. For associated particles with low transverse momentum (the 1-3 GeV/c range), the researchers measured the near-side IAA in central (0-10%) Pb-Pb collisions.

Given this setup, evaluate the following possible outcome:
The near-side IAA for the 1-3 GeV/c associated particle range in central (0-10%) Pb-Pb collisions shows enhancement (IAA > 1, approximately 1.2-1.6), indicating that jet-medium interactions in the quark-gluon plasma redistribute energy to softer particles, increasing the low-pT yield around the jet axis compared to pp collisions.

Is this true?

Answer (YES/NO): NO